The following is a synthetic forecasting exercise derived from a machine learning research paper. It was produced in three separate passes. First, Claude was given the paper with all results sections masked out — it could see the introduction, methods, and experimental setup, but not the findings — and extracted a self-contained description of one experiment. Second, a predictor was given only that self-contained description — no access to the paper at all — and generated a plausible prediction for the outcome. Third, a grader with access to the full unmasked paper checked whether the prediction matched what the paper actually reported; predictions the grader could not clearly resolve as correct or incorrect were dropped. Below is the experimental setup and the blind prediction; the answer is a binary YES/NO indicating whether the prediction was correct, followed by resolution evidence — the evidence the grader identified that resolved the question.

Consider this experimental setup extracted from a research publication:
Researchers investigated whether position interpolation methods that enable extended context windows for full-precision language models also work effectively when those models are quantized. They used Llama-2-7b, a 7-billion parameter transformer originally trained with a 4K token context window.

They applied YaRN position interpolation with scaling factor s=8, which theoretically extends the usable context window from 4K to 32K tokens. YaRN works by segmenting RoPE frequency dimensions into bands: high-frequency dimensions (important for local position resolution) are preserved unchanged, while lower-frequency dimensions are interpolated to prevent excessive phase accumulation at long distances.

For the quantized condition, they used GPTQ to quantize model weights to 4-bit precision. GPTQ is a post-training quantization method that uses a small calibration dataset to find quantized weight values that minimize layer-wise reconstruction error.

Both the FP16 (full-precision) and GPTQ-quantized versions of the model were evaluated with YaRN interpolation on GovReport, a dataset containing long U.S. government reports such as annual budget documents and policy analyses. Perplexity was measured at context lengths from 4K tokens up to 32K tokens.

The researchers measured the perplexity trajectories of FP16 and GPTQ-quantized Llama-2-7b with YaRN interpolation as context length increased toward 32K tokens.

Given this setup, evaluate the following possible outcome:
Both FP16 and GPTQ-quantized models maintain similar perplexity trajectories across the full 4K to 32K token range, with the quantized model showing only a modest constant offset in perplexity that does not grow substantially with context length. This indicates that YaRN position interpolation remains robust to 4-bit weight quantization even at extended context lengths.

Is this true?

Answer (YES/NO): NO